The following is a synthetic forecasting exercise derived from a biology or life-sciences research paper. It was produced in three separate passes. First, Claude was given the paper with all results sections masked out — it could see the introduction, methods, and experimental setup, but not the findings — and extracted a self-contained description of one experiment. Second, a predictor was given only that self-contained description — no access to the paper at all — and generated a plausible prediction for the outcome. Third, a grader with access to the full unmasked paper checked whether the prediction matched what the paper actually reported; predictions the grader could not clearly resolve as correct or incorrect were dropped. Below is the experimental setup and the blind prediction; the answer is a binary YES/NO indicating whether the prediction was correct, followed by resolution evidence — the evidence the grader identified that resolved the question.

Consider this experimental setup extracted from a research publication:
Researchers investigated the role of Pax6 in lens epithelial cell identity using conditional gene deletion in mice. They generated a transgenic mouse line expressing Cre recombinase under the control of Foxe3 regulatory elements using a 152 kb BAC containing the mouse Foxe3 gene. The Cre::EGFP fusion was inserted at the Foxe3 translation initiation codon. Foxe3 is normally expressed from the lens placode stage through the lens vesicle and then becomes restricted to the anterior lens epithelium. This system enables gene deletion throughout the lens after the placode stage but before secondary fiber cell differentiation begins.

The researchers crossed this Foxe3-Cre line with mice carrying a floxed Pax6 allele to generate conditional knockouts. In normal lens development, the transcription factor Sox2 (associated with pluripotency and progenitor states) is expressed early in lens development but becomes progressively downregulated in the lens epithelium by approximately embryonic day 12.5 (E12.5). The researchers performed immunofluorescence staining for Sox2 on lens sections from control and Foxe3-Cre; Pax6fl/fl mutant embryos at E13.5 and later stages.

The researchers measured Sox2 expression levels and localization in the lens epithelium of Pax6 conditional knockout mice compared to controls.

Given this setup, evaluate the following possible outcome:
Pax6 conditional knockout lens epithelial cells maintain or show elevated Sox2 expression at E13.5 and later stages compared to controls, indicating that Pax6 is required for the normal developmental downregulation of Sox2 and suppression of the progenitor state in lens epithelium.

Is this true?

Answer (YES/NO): YES